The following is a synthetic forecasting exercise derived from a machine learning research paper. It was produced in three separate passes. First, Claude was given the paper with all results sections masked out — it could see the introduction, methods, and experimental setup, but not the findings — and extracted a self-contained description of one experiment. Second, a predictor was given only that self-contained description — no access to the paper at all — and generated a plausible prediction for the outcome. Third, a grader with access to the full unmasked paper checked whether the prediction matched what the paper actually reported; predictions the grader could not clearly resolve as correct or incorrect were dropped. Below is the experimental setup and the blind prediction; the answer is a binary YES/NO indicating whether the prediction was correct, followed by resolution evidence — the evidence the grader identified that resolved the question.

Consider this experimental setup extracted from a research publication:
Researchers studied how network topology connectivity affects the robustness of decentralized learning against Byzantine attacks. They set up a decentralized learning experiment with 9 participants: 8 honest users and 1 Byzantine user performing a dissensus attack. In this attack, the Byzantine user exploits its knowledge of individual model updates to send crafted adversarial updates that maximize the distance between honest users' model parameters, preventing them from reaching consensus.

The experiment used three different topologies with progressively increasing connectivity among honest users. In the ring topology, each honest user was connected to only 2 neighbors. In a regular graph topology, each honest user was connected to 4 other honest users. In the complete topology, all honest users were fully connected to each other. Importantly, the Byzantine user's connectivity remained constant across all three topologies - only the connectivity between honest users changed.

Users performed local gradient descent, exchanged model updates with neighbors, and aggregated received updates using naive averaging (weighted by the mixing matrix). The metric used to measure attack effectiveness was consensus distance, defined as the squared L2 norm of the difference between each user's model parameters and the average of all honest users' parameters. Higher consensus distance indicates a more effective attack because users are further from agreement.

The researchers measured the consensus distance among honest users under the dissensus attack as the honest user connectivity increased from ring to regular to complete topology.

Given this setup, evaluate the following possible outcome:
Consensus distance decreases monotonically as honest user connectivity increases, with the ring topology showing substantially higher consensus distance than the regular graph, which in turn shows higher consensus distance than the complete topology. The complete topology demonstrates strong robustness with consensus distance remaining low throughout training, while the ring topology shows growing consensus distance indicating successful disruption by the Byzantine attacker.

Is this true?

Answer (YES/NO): YES